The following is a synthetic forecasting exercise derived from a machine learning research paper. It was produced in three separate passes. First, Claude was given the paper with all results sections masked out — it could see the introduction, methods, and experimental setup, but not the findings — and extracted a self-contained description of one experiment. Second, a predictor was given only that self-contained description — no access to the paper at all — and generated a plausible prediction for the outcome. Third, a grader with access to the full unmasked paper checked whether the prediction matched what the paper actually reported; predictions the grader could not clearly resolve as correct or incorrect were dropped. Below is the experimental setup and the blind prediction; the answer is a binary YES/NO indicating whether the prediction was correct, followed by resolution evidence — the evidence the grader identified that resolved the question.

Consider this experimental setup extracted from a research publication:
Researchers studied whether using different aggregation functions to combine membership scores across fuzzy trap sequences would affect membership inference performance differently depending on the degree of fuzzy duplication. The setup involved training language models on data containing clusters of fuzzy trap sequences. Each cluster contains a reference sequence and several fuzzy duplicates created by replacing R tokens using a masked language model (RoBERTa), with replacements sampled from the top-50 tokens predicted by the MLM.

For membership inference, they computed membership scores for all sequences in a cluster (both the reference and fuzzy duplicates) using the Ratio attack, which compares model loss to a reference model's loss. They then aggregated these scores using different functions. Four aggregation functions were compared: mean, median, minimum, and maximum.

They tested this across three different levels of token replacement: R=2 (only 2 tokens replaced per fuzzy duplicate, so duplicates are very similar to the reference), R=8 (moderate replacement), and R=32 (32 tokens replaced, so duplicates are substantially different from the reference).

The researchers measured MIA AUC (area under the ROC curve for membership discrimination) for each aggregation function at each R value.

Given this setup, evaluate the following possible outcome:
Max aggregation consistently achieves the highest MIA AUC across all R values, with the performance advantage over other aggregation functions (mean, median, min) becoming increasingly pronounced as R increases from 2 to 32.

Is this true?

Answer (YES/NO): NO